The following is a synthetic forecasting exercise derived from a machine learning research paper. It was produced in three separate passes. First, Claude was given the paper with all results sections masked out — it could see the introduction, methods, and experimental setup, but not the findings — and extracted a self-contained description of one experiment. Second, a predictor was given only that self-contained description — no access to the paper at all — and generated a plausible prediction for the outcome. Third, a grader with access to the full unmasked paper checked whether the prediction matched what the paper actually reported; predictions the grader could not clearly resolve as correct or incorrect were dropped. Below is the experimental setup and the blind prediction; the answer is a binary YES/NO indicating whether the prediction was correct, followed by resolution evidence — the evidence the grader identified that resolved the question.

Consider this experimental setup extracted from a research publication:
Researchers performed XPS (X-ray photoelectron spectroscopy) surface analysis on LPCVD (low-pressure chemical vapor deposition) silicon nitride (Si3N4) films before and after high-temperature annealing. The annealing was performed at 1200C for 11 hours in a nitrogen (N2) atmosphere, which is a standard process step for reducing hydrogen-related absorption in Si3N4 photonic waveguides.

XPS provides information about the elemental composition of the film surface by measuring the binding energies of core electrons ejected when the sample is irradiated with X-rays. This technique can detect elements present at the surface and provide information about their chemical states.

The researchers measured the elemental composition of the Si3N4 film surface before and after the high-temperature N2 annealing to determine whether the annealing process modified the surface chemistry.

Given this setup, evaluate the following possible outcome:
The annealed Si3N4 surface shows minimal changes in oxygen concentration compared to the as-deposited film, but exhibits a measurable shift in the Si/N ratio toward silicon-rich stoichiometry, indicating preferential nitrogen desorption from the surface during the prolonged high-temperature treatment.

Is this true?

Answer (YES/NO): NO